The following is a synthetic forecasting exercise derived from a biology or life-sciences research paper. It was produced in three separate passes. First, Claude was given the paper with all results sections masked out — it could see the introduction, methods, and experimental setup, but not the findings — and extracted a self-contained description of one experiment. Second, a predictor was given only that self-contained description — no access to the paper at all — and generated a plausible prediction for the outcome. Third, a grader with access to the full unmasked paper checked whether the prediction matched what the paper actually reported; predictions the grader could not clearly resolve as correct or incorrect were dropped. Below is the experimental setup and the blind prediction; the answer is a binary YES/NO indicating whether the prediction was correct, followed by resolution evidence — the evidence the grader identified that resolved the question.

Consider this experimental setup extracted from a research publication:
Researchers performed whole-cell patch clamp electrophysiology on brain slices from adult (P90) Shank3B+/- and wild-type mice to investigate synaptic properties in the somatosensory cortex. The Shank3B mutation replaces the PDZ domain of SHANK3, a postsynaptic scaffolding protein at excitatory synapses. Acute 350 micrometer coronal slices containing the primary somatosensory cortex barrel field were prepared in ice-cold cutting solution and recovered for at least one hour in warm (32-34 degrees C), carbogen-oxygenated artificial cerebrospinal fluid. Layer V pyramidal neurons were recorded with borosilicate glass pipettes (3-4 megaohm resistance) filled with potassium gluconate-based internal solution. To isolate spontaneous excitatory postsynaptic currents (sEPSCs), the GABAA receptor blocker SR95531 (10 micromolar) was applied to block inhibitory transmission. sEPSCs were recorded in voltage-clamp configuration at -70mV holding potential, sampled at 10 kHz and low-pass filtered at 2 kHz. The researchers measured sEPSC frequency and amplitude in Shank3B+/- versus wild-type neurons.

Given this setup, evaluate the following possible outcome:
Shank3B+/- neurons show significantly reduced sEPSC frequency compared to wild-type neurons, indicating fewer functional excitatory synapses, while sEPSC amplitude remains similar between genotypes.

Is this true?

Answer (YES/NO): NO